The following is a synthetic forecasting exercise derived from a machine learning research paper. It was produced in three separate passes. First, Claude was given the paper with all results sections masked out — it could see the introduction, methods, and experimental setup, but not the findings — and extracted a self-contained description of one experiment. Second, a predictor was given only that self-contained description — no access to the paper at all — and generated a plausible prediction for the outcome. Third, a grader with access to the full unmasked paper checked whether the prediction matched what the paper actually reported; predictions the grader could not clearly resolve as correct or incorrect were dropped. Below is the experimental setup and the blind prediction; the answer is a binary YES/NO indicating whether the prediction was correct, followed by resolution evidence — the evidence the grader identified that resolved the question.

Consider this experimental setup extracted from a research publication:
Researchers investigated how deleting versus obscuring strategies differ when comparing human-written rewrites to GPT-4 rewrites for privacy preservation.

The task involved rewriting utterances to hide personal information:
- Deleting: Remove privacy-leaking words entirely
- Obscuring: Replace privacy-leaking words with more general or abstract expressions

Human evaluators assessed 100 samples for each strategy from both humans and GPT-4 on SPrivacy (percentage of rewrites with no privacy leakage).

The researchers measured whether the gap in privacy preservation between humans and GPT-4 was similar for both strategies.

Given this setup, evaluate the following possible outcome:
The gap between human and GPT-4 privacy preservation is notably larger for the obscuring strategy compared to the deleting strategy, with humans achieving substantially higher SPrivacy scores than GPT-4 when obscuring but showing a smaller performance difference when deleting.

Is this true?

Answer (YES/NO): NO